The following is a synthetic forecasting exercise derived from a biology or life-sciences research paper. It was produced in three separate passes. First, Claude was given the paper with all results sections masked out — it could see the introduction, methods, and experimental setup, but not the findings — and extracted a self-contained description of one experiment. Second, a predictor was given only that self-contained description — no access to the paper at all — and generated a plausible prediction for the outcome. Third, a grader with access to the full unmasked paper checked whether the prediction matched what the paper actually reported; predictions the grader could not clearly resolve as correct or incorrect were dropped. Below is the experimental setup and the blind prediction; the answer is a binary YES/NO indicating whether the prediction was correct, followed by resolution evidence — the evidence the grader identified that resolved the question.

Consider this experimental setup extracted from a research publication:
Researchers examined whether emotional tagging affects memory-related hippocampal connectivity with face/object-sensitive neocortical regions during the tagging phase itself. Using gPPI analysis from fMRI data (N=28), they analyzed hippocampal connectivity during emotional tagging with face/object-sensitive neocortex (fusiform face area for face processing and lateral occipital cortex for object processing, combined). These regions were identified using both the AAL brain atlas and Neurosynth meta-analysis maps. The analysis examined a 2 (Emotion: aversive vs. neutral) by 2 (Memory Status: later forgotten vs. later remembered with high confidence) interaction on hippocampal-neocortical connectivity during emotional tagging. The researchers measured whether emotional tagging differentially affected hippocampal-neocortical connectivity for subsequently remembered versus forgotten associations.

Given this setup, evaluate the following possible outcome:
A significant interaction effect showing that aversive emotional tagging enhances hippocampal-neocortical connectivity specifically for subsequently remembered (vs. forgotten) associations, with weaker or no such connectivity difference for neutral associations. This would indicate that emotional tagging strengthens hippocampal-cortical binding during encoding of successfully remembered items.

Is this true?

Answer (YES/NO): NO